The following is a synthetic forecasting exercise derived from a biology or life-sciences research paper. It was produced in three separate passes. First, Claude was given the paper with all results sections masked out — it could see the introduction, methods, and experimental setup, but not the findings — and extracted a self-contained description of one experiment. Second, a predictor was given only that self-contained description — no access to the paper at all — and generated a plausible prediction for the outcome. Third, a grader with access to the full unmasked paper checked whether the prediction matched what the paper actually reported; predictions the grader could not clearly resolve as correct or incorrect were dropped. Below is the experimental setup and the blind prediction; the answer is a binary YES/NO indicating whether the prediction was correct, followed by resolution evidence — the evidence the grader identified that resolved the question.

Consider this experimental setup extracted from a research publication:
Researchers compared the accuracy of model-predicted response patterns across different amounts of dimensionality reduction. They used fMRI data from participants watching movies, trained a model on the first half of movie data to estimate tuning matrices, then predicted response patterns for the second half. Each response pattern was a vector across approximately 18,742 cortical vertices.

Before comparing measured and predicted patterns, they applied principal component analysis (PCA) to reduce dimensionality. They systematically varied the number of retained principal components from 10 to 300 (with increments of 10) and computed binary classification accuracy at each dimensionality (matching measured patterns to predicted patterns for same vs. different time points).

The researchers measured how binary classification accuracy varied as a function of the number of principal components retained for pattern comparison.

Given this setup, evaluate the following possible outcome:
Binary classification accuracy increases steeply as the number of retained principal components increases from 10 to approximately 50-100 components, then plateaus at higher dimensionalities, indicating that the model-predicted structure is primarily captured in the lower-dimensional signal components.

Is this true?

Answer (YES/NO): NO